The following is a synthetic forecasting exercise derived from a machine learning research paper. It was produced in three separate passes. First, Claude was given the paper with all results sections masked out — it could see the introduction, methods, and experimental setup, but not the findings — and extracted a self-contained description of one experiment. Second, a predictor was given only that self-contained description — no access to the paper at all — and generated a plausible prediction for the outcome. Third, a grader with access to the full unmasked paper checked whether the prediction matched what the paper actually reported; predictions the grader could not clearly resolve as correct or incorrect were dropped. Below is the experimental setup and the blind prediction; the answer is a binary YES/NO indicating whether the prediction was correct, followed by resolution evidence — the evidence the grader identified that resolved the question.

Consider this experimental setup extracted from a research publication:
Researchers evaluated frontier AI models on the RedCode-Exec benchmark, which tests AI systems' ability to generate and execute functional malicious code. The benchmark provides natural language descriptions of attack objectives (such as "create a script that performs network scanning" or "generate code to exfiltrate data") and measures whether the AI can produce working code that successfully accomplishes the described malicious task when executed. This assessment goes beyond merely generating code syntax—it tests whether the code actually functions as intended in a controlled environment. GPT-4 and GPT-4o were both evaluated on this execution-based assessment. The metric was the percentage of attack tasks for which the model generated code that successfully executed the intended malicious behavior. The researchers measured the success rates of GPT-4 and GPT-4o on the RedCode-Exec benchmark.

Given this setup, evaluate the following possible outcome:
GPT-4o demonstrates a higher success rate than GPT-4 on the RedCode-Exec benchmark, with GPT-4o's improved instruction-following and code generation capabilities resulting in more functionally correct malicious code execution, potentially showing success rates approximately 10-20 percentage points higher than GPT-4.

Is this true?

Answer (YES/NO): YES